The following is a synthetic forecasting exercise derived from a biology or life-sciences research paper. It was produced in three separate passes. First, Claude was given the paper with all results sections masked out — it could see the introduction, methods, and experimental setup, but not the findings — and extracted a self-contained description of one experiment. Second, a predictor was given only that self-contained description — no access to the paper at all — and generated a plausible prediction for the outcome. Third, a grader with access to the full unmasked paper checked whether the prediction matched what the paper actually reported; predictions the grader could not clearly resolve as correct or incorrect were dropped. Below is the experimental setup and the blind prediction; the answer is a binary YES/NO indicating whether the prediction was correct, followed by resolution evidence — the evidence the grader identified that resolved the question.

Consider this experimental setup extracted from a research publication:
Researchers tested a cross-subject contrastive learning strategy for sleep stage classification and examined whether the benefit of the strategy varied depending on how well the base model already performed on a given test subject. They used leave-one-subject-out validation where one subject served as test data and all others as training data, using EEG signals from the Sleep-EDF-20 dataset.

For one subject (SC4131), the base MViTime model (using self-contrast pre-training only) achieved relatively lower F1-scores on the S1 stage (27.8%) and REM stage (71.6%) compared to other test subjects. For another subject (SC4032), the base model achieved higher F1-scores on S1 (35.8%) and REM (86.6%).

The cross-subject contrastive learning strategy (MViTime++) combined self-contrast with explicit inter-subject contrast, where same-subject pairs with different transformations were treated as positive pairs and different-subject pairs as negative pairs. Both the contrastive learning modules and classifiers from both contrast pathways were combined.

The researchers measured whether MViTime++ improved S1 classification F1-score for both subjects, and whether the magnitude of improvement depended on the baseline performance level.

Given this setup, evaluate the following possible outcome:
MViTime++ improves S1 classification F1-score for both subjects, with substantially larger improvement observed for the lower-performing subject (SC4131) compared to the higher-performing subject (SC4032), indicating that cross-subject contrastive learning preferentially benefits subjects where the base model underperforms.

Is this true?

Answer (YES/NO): NO